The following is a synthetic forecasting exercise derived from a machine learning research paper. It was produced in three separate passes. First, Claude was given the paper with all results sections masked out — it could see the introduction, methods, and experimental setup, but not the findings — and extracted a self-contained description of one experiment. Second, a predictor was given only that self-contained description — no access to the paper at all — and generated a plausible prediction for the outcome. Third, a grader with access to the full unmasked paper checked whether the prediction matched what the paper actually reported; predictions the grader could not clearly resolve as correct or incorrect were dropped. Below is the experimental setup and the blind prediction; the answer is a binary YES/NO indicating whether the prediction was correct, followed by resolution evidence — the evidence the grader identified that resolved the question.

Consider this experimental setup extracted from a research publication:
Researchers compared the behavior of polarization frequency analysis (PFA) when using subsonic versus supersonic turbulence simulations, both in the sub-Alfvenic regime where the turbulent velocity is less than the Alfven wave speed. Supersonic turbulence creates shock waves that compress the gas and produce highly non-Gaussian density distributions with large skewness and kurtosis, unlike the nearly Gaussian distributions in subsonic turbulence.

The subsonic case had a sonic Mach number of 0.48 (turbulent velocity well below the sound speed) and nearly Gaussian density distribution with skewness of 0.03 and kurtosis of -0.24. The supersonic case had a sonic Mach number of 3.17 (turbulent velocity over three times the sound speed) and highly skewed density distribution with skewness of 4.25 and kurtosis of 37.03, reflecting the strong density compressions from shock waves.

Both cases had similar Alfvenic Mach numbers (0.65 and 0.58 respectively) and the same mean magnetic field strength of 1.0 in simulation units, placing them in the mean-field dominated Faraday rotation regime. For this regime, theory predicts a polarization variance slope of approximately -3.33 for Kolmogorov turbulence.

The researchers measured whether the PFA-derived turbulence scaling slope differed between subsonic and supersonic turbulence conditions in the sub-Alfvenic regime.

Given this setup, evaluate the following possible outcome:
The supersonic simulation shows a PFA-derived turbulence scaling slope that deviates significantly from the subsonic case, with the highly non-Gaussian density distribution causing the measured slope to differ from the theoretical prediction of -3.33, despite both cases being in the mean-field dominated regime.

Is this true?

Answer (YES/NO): YES